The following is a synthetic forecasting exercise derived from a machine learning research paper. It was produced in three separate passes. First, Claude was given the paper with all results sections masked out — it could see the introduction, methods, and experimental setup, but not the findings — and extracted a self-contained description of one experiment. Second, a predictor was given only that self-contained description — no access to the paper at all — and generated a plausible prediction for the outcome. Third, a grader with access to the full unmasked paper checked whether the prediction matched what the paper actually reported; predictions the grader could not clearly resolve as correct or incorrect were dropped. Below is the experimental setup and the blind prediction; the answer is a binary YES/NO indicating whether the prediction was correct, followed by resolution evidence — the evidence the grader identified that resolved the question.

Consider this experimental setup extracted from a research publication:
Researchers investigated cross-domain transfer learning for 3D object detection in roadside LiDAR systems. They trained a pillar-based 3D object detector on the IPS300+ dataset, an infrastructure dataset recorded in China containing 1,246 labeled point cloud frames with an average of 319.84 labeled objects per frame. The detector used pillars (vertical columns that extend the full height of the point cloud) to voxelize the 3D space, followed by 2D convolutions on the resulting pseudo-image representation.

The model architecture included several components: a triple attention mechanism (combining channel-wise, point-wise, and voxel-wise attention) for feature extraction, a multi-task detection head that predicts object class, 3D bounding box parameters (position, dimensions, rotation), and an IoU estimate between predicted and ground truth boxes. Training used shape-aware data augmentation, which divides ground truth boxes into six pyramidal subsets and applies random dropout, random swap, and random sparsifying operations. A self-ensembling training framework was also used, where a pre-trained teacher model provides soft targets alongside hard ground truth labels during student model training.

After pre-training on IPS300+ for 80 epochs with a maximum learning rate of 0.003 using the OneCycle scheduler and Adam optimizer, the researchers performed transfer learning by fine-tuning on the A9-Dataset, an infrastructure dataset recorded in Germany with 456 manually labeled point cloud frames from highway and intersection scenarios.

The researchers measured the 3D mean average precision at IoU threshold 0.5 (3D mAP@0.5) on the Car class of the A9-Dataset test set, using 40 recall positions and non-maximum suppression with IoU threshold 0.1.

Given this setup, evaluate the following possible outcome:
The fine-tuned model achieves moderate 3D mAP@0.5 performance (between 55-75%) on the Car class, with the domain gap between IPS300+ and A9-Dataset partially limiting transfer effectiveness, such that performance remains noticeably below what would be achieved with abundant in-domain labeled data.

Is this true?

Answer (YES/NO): NO